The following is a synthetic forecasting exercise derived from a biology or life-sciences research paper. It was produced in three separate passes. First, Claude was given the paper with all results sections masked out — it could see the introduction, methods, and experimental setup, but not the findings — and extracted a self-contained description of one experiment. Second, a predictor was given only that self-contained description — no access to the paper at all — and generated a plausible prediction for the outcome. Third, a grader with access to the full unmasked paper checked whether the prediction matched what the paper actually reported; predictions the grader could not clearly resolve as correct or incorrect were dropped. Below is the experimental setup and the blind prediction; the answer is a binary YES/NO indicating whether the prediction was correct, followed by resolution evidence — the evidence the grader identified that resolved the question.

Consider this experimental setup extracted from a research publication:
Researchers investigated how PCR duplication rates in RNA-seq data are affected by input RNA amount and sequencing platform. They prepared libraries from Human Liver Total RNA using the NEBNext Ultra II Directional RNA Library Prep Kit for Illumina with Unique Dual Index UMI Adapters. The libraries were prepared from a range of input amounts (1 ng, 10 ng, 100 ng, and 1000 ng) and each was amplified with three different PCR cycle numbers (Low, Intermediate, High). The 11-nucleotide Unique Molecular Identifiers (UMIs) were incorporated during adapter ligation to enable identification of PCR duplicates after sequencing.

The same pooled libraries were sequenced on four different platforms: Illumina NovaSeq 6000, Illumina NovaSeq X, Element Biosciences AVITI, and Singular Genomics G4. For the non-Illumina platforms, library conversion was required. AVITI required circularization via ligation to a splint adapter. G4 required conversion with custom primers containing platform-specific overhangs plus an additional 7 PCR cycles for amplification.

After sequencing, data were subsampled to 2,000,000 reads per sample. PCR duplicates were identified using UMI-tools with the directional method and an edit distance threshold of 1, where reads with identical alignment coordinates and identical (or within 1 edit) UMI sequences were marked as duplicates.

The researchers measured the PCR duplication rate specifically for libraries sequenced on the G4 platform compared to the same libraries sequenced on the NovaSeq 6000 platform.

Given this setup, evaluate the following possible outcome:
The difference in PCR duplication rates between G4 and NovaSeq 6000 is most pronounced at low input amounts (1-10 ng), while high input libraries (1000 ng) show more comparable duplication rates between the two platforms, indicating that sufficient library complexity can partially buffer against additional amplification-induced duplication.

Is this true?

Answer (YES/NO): YES